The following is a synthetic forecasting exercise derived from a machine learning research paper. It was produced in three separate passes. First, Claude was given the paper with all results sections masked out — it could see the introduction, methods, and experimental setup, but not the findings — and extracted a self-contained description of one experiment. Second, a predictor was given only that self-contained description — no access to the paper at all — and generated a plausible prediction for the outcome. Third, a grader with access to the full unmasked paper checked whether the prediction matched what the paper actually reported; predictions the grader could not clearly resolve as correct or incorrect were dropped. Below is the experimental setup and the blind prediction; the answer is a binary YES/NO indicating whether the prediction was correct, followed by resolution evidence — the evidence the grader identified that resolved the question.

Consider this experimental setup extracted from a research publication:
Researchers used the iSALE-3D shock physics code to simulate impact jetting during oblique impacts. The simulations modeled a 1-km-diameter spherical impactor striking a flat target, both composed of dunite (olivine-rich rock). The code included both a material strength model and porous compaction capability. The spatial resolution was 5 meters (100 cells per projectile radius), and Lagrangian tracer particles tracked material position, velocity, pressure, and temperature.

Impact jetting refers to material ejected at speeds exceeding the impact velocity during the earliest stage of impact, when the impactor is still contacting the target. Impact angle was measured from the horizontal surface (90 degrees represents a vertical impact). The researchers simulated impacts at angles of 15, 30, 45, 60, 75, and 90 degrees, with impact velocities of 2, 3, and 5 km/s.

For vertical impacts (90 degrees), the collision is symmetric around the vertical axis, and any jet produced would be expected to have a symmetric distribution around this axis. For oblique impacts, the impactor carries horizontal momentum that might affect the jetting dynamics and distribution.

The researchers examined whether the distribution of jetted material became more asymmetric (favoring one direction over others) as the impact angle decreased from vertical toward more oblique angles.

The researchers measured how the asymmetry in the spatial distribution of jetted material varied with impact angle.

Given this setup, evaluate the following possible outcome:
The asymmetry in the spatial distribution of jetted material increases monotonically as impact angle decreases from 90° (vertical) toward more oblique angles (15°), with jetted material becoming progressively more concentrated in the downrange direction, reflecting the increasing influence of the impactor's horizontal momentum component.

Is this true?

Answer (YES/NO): NO